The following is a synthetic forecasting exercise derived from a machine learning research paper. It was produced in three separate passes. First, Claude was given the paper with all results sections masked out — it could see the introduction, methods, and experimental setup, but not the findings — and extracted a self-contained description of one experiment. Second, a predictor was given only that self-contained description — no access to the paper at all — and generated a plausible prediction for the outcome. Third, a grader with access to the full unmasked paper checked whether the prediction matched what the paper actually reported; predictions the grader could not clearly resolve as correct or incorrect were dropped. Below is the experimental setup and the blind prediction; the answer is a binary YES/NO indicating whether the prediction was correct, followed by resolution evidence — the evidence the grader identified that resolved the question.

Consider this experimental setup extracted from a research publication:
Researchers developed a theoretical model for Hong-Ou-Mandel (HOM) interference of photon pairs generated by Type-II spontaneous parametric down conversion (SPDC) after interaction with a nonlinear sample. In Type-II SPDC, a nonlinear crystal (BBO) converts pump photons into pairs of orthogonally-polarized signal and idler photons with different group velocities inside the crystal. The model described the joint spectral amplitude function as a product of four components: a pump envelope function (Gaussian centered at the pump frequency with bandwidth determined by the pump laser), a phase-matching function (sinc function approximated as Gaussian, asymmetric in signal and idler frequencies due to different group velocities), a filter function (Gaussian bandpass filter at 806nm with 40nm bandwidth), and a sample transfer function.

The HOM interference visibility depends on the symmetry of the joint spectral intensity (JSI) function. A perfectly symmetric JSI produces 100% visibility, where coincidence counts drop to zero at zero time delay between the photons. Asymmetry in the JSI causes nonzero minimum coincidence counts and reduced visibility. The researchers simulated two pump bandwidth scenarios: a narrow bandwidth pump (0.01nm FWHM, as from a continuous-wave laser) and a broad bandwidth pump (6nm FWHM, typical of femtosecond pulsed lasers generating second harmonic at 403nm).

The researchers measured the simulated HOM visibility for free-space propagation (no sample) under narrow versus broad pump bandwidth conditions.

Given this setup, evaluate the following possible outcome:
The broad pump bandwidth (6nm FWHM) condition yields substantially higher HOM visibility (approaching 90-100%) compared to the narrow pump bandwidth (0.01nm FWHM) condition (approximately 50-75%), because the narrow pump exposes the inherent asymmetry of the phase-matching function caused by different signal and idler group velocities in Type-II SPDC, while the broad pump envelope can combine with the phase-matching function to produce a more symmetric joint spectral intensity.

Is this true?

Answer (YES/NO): NO